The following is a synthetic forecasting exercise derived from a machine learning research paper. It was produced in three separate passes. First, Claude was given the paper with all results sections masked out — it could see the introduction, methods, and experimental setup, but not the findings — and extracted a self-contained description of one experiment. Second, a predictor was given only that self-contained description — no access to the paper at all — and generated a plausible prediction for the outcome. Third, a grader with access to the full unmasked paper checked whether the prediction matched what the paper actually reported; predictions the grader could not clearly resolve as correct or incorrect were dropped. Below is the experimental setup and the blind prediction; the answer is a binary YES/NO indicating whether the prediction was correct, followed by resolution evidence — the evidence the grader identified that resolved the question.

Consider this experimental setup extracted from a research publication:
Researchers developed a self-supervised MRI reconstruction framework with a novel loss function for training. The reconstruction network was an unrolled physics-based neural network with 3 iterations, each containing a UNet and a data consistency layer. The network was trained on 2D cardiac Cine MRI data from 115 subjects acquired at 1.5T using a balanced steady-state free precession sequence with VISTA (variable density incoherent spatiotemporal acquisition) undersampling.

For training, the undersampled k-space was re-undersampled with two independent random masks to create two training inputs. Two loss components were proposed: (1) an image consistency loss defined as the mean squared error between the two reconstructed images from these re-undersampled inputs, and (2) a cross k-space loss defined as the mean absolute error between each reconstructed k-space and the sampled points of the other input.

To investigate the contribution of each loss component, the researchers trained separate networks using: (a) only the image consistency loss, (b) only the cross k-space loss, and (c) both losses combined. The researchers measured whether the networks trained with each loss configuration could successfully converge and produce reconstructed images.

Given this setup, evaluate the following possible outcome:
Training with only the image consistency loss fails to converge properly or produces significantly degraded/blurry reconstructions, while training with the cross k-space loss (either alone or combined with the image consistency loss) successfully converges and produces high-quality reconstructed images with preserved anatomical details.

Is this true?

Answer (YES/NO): YES